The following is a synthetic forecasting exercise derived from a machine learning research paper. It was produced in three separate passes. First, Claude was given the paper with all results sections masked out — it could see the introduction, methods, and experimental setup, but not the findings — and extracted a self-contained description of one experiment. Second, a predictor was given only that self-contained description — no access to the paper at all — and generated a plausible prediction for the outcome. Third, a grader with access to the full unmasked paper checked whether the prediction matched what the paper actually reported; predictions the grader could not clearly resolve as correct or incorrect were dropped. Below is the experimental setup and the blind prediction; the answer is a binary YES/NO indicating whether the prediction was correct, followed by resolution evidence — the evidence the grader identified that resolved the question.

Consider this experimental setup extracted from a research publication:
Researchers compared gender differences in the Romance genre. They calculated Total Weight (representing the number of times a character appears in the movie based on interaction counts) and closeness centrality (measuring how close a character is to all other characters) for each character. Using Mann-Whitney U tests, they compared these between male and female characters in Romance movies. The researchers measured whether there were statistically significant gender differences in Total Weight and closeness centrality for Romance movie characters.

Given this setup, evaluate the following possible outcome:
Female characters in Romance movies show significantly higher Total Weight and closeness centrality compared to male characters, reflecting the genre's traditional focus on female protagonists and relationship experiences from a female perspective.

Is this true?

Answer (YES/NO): NO